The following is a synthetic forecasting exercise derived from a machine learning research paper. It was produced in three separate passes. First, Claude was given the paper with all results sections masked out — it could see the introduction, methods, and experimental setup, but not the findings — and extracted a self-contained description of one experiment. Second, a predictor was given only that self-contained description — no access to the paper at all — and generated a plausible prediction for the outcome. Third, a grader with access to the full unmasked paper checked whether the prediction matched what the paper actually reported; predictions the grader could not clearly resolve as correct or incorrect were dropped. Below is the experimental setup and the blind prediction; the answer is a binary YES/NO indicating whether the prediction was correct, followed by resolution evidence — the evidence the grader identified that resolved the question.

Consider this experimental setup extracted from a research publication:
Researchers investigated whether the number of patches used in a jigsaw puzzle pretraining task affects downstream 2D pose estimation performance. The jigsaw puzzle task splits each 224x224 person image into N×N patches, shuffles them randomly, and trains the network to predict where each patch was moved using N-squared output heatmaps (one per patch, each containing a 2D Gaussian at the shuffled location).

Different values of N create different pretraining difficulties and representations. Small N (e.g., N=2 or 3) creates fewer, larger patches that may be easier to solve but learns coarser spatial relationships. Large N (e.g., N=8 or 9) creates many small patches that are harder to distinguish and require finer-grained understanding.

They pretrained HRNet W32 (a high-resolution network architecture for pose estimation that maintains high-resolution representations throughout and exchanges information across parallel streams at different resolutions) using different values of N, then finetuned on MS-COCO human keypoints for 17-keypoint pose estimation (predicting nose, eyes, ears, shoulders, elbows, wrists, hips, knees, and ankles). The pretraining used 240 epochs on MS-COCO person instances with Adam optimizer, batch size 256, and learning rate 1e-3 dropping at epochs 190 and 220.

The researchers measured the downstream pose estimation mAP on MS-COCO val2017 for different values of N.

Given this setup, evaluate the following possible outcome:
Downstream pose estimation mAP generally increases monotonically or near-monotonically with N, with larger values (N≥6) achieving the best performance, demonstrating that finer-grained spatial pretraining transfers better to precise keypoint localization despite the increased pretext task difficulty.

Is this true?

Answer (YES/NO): NO